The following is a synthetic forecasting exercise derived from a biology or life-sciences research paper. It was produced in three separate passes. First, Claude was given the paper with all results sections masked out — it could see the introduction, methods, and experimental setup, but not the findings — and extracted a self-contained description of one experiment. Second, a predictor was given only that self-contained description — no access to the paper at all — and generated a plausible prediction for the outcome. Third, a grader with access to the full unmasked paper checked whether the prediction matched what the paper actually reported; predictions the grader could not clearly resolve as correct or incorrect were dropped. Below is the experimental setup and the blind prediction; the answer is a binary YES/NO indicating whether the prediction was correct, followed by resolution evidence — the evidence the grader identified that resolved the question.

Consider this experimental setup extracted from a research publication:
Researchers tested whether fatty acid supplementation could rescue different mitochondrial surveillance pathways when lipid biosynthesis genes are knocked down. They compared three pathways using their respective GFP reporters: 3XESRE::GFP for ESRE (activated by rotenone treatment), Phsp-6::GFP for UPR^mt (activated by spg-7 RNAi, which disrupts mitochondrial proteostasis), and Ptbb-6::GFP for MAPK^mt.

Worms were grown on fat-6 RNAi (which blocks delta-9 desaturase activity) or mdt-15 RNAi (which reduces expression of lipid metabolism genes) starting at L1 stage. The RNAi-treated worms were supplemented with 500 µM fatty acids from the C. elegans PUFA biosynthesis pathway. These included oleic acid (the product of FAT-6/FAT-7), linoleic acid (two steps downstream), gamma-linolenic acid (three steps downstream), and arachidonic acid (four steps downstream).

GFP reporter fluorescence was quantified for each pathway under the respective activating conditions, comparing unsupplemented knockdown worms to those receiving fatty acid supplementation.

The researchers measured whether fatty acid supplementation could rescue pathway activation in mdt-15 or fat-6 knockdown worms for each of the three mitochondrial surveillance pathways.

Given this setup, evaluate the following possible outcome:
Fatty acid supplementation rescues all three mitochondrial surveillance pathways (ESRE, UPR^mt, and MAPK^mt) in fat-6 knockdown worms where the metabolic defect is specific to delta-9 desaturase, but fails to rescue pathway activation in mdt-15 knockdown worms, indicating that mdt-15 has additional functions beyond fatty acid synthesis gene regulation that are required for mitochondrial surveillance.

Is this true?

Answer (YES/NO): NO